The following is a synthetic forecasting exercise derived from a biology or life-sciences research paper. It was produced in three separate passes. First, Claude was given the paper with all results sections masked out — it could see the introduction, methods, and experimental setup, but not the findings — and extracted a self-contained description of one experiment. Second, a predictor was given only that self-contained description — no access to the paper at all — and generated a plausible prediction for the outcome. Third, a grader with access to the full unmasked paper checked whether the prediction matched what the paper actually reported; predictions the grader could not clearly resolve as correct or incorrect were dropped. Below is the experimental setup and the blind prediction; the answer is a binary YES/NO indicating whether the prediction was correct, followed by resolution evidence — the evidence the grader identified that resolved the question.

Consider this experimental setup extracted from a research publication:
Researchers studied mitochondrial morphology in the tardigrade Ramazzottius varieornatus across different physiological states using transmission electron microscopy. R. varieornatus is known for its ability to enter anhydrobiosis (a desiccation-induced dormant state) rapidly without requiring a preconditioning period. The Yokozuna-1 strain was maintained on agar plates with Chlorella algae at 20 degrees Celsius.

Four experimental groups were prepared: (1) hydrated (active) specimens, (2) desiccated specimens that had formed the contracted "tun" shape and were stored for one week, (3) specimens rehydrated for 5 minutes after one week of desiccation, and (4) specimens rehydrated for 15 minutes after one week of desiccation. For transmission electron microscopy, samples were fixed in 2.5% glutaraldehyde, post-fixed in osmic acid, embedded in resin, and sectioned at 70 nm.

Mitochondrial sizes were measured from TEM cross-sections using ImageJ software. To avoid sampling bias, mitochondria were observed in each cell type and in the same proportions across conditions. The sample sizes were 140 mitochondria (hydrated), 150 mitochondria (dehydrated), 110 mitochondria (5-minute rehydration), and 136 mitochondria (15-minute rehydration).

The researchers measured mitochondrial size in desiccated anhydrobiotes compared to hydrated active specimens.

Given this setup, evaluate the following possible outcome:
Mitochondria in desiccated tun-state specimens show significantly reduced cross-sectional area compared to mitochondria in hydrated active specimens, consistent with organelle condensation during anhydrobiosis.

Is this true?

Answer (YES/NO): YES